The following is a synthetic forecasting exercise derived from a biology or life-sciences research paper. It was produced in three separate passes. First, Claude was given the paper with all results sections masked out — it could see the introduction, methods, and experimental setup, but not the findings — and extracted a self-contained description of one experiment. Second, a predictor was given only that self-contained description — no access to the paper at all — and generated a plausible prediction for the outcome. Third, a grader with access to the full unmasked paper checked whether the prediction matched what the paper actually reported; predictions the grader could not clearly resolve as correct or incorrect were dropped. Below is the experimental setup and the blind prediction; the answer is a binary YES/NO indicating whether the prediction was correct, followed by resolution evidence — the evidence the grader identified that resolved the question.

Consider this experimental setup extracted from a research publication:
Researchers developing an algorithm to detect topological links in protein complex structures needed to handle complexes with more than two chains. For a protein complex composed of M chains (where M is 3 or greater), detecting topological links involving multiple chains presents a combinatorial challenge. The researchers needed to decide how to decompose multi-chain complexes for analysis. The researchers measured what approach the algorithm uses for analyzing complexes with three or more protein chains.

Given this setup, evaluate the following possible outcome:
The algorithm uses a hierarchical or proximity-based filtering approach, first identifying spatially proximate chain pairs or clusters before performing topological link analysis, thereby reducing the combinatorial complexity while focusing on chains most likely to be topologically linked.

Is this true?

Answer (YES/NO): NO